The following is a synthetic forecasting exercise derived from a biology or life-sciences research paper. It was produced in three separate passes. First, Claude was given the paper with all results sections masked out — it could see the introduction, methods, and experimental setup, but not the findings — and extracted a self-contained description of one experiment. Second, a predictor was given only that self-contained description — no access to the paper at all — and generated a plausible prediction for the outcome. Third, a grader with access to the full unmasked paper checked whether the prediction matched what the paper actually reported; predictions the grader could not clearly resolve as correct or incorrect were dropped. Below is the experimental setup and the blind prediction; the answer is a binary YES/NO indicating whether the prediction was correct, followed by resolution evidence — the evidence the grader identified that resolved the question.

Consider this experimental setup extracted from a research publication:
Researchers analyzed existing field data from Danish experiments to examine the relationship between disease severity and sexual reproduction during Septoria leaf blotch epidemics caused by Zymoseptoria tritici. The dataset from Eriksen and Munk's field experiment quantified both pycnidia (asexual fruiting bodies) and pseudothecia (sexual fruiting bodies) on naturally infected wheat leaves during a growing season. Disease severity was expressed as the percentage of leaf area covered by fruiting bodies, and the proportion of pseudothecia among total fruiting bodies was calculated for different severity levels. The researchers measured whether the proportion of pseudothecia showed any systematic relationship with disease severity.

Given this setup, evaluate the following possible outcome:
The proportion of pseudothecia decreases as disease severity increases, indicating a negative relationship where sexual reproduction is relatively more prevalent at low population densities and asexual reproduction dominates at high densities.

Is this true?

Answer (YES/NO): NO